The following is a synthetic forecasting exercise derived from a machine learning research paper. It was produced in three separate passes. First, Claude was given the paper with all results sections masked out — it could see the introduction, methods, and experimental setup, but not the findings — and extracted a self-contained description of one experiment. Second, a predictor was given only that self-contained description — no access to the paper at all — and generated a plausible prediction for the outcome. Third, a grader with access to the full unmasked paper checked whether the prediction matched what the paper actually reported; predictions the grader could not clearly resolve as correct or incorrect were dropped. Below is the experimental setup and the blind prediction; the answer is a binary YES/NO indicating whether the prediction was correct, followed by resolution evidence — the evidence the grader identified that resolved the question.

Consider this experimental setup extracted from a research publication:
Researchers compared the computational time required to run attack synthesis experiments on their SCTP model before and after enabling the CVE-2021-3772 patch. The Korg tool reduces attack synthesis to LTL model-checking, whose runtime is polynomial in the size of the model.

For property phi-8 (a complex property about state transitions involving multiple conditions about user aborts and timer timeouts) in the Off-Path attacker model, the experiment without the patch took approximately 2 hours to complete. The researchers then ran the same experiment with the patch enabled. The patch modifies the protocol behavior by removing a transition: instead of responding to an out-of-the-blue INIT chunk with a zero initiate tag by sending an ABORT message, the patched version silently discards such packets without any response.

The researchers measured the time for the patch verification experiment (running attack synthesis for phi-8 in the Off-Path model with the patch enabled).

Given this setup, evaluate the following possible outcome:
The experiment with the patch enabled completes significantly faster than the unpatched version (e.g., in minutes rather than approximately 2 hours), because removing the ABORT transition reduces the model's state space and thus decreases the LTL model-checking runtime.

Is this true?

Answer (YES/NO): YES